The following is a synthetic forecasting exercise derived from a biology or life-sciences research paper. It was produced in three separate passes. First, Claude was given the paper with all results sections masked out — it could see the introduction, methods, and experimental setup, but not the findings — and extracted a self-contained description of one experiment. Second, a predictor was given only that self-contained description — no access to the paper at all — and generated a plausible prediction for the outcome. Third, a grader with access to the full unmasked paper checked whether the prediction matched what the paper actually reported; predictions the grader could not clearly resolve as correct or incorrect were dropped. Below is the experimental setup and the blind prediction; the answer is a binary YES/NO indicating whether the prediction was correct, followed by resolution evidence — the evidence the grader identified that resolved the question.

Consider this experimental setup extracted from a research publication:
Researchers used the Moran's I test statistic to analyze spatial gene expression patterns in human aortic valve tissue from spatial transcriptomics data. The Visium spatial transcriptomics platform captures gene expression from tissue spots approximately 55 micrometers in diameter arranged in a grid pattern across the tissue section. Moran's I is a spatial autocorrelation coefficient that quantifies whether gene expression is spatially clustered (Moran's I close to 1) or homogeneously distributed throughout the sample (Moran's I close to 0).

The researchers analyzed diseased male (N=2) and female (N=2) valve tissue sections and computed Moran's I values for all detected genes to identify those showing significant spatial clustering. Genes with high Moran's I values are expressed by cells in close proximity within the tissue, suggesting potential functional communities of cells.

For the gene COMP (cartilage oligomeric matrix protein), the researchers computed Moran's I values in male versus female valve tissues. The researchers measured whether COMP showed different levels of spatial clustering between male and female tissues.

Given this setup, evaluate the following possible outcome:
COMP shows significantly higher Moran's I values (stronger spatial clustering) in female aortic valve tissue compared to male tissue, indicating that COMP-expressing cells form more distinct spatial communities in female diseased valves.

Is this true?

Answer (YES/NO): NO